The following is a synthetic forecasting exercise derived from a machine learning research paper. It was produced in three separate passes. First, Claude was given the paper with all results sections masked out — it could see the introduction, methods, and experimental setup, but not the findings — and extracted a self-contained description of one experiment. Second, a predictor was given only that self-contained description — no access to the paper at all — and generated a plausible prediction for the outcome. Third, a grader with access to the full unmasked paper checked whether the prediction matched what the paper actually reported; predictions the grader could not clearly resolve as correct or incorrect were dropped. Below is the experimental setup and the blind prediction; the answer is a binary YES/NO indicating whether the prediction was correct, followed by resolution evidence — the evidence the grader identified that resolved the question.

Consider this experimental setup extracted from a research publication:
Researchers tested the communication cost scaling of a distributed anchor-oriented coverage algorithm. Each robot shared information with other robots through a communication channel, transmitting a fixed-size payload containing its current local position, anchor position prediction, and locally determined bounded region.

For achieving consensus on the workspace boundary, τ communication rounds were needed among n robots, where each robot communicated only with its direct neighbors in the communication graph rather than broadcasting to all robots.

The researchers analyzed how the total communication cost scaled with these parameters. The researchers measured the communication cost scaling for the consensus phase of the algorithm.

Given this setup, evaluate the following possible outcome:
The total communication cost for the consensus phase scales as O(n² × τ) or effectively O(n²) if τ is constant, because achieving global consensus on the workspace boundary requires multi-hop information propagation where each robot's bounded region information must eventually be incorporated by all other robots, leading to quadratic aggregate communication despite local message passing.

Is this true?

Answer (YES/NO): NO